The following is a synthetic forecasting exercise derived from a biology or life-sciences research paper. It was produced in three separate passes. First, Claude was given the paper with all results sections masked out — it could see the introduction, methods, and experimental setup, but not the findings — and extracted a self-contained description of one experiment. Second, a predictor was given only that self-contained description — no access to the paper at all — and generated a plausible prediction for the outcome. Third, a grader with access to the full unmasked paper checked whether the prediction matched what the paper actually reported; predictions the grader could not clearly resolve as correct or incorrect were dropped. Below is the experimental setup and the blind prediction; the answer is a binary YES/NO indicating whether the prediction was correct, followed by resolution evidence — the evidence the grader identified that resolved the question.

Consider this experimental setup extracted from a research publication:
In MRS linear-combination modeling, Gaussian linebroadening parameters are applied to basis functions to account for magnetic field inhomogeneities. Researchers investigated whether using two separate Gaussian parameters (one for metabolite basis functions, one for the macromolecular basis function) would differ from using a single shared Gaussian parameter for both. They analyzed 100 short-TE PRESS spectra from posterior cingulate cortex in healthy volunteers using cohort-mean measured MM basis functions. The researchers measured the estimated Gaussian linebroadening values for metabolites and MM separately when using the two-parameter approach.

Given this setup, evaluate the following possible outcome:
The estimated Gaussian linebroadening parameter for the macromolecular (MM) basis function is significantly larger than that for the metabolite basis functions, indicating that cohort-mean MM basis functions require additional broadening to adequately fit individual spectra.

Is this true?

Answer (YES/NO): NO